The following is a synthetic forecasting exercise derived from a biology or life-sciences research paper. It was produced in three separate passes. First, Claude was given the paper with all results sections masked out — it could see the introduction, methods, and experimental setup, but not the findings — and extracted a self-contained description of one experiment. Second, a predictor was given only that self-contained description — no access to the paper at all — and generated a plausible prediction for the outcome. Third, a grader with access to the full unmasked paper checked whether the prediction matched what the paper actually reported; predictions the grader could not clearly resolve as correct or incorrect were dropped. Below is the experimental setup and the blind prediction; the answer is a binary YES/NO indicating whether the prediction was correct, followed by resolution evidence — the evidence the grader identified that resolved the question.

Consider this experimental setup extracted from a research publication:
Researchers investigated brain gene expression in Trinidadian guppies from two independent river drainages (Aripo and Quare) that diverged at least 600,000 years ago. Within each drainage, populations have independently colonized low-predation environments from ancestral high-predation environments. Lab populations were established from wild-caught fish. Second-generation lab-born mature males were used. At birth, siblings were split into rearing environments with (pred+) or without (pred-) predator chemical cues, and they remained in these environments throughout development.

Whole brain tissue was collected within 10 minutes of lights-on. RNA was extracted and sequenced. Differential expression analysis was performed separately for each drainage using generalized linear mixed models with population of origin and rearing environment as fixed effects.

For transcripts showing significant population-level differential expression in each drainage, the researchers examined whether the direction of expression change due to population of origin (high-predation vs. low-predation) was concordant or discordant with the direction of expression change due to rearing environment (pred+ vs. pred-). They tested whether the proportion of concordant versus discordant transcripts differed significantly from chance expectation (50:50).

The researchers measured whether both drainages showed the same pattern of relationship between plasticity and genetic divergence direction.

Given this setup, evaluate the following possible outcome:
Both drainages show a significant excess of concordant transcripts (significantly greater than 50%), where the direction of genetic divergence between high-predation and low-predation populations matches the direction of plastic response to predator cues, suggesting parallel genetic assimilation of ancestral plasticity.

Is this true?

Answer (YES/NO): NO